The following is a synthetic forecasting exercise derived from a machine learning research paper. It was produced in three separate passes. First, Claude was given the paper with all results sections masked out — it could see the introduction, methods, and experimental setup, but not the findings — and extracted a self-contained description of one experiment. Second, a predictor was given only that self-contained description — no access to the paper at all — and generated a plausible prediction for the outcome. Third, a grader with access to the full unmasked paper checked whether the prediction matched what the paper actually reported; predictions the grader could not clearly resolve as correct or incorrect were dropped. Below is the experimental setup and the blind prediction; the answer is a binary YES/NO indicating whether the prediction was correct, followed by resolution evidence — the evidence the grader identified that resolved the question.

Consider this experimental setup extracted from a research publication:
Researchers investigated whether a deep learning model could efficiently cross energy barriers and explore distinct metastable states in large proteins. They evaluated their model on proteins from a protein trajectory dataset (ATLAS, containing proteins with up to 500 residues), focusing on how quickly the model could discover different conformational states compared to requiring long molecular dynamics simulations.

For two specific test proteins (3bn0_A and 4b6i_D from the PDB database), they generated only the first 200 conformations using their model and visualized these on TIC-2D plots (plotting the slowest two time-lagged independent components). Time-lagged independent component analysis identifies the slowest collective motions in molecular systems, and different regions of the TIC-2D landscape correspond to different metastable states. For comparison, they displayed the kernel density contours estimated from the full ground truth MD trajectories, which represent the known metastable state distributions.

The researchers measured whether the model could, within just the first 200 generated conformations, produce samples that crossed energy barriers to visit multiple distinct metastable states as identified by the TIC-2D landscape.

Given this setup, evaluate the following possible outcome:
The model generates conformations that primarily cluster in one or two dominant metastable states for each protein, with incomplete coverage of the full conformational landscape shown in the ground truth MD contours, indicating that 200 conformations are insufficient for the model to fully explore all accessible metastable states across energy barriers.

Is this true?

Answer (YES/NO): NO